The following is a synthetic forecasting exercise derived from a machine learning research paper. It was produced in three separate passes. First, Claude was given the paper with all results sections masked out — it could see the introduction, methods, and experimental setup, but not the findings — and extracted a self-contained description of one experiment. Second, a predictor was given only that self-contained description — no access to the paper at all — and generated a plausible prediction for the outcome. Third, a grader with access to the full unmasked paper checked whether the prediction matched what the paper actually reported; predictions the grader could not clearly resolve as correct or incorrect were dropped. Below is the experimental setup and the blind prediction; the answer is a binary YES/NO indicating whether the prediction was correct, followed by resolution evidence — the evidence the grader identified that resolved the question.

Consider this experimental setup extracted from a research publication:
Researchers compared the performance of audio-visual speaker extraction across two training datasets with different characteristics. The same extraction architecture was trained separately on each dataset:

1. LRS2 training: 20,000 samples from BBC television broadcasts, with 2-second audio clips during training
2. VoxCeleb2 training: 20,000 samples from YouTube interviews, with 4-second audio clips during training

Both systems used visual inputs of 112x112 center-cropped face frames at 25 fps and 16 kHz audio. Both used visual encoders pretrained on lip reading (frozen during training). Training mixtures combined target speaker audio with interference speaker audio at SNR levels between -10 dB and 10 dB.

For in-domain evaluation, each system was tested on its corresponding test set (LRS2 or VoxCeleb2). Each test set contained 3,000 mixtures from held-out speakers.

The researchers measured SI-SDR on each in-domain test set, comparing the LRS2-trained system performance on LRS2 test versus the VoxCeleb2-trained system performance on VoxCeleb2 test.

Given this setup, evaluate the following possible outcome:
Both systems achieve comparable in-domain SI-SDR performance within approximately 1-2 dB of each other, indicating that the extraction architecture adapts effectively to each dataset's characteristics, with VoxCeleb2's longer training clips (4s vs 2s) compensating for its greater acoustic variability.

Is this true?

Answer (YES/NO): YES